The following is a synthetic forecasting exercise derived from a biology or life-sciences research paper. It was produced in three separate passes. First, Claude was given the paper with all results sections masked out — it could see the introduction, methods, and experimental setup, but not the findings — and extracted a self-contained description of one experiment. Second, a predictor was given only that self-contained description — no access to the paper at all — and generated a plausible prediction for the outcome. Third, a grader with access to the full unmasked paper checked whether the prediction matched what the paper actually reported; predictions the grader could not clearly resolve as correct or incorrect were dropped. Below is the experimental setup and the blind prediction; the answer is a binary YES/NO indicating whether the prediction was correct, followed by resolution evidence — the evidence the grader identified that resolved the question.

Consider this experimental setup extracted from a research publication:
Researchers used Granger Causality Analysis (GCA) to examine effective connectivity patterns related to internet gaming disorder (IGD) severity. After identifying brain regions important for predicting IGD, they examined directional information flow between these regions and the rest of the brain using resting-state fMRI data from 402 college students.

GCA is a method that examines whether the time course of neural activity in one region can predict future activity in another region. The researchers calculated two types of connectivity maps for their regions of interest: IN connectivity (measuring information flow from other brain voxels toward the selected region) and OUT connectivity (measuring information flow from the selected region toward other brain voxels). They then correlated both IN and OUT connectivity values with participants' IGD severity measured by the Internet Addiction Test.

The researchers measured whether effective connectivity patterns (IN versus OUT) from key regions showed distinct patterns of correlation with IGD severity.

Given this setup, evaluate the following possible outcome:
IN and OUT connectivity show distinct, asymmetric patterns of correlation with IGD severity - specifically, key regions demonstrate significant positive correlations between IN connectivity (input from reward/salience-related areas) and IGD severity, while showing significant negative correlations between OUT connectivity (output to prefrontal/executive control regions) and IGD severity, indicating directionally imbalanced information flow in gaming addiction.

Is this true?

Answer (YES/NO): NO